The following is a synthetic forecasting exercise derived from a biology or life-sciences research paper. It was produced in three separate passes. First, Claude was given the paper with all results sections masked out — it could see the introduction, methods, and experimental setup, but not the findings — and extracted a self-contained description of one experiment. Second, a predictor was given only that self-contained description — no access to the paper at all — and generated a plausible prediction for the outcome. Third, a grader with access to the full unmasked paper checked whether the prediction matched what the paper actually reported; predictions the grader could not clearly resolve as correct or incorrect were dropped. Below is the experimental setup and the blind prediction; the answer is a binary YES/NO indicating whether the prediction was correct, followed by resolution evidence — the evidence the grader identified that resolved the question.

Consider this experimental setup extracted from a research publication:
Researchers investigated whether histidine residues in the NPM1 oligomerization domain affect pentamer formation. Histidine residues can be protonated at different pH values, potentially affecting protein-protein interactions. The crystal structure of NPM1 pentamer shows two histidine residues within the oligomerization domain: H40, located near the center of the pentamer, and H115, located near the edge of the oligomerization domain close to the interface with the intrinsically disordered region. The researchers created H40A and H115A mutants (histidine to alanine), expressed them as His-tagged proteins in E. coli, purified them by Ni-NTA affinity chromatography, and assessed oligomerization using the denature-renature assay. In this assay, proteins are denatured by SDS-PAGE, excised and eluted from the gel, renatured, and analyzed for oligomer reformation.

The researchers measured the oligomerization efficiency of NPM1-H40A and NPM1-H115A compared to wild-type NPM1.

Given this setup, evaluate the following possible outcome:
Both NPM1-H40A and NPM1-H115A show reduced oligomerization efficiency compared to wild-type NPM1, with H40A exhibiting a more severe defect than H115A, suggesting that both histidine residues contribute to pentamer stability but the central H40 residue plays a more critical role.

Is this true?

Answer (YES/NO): NO